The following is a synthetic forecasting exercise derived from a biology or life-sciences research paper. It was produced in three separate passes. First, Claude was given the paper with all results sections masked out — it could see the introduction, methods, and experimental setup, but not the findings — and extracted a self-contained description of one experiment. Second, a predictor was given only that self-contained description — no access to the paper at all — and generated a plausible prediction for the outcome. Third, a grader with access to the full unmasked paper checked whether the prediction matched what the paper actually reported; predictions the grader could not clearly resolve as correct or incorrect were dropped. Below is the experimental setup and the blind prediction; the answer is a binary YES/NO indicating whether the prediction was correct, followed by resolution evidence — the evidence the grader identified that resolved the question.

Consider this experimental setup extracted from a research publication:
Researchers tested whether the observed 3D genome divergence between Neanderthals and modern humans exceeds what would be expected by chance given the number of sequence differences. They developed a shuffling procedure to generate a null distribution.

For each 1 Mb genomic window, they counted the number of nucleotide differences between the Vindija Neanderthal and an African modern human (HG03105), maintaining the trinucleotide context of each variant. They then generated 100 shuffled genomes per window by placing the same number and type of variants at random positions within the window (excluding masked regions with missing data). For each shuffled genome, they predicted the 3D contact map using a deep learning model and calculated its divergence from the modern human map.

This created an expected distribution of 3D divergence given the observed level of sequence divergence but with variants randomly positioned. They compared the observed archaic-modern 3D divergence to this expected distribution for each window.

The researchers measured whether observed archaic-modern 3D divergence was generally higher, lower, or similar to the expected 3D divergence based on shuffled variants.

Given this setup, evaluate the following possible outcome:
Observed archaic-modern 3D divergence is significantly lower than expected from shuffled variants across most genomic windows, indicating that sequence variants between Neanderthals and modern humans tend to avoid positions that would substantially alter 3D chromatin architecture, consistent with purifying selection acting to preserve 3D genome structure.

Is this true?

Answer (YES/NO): YES